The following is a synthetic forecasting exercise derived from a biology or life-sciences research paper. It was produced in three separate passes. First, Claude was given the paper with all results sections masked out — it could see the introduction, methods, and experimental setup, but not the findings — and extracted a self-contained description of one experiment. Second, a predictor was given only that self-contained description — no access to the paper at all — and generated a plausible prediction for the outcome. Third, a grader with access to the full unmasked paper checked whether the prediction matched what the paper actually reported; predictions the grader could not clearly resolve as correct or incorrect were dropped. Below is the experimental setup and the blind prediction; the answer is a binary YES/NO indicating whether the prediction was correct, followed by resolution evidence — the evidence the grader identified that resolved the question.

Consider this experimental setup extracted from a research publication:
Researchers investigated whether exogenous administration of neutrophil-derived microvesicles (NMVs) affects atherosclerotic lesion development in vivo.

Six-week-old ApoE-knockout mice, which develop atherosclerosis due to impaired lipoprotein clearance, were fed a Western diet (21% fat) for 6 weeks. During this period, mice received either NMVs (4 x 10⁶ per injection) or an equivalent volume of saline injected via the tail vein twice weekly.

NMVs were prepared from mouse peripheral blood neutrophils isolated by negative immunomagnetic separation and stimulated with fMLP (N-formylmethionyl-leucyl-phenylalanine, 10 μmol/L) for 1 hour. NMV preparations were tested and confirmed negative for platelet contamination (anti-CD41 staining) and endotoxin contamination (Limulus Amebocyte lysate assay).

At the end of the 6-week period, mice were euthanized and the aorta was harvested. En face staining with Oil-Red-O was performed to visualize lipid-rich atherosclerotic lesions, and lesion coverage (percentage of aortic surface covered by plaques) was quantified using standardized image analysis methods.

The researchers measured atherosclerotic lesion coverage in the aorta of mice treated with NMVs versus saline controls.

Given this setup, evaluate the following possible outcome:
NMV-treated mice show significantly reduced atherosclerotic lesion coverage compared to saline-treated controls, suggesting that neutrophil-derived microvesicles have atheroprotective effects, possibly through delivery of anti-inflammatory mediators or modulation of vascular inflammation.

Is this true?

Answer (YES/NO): NO